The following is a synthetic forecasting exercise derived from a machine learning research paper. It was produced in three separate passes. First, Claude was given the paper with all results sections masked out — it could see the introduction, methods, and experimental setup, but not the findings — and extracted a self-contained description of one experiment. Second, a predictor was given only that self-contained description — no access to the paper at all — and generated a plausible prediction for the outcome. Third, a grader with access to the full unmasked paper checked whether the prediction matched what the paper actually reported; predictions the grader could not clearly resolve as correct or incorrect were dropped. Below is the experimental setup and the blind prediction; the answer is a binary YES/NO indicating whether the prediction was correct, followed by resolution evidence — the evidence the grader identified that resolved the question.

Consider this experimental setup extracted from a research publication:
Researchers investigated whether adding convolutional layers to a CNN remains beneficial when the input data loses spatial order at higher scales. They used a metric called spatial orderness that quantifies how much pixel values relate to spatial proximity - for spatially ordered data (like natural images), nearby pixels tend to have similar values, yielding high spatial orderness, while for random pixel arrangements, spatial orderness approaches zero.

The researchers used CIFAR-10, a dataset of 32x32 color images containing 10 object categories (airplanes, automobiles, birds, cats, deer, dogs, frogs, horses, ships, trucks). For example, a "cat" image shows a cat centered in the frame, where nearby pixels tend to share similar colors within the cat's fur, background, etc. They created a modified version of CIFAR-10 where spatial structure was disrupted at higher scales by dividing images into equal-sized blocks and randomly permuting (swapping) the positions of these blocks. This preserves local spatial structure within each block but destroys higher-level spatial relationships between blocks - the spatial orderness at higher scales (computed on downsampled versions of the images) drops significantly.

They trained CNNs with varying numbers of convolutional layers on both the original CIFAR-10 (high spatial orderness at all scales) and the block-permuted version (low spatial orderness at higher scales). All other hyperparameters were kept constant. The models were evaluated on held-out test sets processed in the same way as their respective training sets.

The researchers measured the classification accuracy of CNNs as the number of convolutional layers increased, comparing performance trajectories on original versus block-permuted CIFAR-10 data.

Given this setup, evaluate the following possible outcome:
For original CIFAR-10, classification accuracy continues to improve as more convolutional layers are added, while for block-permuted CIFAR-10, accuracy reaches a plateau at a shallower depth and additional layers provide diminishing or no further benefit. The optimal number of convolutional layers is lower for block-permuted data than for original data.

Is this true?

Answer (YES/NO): NO